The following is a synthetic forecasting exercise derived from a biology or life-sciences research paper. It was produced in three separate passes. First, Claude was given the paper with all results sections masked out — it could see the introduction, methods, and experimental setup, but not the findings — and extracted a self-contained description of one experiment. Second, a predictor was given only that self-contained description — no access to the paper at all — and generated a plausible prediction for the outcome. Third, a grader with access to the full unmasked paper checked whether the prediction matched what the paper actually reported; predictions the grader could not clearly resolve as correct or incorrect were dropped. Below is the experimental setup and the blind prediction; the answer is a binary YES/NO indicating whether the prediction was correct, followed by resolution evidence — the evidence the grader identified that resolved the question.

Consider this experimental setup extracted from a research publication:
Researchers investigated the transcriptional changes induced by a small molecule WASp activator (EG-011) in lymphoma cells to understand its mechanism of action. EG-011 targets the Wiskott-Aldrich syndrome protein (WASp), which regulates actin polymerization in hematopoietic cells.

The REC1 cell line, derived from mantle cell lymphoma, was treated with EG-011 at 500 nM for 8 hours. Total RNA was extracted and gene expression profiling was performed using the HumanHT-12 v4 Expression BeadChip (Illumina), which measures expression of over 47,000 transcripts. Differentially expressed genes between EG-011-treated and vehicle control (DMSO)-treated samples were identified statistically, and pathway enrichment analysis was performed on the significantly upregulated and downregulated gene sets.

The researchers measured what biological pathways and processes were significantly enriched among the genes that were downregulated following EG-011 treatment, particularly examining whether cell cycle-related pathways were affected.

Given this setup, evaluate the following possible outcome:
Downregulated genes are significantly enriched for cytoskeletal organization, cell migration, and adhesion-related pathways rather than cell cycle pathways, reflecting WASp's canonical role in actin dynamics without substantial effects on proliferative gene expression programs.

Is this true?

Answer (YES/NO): NO